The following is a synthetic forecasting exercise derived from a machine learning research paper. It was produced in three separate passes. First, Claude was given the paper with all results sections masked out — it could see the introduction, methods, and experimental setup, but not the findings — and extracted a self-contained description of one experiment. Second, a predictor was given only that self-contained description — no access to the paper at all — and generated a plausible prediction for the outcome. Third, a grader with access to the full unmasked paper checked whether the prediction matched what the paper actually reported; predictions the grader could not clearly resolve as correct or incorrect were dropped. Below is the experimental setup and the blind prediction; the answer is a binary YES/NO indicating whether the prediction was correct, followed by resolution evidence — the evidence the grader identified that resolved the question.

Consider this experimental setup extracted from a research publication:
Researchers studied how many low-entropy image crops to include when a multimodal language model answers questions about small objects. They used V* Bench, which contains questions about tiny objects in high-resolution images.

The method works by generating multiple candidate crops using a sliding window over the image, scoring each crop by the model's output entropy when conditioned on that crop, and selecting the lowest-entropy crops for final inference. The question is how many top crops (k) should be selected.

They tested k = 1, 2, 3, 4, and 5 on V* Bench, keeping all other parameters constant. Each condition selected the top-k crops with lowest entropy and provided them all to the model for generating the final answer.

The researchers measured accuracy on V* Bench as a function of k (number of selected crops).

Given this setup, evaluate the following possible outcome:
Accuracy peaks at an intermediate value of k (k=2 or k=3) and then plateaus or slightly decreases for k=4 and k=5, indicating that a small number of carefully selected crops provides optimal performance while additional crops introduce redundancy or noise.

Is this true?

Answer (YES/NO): NO